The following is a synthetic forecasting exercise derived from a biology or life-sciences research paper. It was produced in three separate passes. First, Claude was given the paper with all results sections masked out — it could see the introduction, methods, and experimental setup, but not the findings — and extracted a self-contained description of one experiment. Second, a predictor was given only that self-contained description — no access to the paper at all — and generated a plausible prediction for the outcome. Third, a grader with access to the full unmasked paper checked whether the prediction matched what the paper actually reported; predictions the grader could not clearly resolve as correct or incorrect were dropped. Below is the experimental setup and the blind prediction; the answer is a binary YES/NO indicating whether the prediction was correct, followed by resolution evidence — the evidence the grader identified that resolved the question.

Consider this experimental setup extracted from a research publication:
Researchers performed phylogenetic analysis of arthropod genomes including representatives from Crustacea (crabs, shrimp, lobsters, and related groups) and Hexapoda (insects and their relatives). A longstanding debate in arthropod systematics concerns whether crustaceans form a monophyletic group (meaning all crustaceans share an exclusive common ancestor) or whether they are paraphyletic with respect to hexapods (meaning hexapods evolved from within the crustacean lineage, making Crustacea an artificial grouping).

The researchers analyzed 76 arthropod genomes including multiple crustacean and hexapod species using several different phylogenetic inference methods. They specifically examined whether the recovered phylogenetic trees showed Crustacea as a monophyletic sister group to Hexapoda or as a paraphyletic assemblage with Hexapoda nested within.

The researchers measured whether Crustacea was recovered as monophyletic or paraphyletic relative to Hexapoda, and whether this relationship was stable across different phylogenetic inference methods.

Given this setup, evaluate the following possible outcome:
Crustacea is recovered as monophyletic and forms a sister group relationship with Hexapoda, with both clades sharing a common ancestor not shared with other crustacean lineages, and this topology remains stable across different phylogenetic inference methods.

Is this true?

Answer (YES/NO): NO